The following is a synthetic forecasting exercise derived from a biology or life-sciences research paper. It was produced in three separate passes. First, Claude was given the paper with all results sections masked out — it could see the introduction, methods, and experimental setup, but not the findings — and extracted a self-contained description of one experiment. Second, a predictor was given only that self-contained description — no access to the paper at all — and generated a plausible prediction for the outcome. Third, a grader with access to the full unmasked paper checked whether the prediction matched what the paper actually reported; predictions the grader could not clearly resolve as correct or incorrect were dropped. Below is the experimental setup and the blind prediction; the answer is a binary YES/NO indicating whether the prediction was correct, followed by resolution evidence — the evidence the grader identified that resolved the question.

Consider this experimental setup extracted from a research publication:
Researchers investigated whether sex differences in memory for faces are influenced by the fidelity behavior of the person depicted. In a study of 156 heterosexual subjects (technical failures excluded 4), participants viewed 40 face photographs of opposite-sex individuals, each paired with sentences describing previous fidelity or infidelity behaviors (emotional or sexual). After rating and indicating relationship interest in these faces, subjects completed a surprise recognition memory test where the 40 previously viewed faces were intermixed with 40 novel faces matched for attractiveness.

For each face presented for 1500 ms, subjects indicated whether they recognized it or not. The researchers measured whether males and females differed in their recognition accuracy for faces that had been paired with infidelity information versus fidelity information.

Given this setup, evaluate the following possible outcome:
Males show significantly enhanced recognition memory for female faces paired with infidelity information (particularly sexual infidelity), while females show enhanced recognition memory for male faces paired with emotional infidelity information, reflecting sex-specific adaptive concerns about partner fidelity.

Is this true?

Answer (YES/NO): NO